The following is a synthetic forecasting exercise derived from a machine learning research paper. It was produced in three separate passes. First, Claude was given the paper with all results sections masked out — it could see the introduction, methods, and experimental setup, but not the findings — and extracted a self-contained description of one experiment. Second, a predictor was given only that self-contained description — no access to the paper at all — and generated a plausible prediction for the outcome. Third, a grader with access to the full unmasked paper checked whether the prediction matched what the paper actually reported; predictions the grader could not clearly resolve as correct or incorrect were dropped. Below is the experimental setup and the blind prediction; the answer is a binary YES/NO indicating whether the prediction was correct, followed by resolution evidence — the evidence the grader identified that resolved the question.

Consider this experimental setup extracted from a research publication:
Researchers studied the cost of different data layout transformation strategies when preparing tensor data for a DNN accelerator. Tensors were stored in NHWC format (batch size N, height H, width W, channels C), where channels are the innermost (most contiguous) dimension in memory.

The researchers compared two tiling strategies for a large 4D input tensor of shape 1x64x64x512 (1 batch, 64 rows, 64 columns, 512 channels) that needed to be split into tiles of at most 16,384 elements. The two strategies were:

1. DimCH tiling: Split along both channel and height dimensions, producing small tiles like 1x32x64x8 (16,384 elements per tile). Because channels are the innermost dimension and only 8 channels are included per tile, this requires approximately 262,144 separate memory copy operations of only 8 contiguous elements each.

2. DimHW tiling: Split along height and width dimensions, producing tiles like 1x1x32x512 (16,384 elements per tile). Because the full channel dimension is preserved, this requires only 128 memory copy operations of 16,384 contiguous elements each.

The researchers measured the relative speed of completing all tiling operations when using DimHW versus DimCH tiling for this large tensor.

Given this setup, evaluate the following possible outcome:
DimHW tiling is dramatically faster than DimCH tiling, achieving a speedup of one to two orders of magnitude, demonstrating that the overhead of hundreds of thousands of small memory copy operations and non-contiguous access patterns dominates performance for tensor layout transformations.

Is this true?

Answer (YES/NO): NO